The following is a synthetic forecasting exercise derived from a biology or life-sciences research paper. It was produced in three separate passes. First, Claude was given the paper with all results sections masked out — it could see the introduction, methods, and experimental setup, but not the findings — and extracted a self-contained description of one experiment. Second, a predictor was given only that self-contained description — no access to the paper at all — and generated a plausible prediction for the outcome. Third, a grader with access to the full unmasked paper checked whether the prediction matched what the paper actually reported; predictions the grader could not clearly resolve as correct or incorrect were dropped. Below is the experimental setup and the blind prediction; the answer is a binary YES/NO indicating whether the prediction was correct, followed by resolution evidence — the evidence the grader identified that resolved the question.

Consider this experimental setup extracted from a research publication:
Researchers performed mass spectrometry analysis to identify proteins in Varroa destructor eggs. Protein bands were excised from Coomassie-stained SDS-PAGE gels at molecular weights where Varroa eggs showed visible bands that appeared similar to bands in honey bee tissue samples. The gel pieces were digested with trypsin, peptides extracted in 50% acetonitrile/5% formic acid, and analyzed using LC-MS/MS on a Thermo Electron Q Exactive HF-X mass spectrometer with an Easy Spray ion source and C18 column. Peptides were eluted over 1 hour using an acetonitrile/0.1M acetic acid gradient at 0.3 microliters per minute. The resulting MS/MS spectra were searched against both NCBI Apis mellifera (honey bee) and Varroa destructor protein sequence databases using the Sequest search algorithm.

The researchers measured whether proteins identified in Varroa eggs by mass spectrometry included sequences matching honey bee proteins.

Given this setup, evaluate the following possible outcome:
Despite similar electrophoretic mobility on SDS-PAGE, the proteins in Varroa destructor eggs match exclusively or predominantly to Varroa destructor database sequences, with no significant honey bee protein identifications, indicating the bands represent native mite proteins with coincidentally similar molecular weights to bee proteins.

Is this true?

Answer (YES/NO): NO